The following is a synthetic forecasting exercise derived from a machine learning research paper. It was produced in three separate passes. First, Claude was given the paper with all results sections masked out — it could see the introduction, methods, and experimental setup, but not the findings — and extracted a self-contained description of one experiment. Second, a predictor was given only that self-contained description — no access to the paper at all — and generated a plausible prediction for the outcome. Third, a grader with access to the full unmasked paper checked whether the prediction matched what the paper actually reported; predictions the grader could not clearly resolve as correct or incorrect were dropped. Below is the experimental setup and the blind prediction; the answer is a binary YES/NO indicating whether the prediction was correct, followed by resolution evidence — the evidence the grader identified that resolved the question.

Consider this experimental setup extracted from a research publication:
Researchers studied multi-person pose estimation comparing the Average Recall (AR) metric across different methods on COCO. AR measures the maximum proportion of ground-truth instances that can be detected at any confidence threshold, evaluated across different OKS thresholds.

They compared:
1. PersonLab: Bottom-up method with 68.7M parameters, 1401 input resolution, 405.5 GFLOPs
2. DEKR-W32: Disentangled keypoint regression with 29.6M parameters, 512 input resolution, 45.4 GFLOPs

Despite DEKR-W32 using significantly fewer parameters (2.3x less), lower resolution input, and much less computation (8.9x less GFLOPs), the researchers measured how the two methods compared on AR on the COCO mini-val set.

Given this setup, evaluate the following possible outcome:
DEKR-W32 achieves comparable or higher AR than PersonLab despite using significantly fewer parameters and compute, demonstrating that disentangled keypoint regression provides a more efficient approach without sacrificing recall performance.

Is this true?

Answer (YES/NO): YES